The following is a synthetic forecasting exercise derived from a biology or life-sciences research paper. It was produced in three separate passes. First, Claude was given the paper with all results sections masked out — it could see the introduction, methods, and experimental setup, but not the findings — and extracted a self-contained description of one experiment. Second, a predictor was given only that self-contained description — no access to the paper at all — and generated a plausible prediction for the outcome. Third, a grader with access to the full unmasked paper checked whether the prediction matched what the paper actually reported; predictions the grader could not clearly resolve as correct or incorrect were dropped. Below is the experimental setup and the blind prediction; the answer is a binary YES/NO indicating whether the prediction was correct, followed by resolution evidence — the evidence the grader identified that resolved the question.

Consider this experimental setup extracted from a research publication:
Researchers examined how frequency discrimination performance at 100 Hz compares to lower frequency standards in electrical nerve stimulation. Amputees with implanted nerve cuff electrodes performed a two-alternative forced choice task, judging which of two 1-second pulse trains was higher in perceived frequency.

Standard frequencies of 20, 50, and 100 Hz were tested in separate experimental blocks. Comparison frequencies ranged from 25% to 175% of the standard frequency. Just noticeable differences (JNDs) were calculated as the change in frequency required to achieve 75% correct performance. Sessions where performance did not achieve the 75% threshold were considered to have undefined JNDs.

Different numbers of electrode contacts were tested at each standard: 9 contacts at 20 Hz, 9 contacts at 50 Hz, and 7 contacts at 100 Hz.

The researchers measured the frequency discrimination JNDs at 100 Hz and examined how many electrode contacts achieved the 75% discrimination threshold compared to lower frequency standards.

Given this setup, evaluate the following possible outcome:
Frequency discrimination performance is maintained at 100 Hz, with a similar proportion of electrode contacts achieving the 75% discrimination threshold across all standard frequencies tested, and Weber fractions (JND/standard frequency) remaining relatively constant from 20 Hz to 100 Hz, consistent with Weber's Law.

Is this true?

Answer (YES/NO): NO